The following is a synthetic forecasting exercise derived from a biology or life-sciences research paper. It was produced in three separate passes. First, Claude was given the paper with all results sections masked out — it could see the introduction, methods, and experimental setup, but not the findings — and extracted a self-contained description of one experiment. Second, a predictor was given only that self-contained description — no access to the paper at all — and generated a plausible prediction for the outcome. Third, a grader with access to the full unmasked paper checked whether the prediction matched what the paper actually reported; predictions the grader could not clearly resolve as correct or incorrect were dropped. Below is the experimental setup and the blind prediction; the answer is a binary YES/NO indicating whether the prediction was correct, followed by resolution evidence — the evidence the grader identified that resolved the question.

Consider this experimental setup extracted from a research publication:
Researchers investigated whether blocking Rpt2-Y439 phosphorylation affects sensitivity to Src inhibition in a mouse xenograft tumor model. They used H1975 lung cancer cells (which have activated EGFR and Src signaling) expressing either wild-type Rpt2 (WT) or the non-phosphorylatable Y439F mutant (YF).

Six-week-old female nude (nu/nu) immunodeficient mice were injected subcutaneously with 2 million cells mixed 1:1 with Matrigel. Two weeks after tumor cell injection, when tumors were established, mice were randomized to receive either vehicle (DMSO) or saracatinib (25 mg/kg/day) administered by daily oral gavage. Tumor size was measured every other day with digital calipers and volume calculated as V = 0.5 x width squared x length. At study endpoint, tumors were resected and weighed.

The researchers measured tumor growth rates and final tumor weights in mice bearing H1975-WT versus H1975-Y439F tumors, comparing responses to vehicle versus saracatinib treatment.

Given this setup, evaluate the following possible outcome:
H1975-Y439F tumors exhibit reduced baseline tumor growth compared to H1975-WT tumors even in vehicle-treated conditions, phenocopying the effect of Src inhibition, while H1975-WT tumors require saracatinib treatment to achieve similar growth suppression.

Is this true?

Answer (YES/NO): NO